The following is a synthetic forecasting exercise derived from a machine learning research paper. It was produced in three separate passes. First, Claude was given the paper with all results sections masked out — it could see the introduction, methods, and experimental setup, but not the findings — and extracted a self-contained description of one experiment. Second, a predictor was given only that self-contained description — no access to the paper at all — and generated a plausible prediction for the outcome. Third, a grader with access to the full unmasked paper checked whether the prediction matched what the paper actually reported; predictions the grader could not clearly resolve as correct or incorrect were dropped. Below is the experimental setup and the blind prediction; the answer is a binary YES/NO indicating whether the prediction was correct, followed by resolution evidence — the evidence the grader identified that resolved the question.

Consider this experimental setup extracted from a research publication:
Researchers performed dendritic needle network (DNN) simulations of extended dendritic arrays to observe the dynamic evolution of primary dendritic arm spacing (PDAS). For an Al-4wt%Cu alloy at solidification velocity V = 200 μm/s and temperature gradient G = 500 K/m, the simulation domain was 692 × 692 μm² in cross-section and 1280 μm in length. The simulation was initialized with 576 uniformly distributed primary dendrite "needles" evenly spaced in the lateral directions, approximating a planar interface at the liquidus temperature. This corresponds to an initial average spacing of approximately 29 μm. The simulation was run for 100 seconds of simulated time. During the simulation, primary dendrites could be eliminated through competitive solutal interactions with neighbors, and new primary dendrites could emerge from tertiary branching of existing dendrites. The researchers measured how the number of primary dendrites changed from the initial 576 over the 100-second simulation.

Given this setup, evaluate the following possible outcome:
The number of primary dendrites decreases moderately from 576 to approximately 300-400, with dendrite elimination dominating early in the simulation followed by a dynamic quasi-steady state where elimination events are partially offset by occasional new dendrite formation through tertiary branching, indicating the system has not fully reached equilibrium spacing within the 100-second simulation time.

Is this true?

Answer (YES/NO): NO